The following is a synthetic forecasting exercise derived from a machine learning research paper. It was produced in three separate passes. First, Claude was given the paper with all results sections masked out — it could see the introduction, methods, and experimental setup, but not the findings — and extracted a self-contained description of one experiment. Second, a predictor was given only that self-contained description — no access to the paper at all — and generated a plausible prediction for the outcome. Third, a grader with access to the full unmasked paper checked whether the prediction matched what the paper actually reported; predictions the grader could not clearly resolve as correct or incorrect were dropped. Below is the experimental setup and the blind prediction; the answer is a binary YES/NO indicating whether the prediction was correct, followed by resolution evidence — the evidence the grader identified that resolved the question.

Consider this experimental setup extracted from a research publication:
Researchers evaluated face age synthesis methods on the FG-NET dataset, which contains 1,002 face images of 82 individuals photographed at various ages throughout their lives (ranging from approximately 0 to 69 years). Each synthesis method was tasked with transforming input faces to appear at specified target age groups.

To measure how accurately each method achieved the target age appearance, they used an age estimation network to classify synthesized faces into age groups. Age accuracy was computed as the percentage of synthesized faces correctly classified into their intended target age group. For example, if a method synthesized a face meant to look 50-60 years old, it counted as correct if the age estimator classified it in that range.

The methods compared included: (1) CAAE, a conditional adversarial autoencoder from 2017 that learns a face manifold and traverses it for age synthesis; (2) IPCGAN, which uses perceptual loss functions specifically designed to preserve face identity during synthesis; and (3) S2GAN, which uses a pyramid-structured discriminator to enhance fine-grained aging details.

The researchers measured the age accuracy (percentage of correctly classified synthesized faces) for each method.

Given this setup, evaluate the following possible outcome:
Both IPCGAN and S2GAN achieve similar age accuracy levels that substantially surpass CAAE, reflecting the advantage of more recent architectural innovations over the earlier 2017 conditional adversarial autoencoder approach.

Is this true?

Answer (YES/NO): YES